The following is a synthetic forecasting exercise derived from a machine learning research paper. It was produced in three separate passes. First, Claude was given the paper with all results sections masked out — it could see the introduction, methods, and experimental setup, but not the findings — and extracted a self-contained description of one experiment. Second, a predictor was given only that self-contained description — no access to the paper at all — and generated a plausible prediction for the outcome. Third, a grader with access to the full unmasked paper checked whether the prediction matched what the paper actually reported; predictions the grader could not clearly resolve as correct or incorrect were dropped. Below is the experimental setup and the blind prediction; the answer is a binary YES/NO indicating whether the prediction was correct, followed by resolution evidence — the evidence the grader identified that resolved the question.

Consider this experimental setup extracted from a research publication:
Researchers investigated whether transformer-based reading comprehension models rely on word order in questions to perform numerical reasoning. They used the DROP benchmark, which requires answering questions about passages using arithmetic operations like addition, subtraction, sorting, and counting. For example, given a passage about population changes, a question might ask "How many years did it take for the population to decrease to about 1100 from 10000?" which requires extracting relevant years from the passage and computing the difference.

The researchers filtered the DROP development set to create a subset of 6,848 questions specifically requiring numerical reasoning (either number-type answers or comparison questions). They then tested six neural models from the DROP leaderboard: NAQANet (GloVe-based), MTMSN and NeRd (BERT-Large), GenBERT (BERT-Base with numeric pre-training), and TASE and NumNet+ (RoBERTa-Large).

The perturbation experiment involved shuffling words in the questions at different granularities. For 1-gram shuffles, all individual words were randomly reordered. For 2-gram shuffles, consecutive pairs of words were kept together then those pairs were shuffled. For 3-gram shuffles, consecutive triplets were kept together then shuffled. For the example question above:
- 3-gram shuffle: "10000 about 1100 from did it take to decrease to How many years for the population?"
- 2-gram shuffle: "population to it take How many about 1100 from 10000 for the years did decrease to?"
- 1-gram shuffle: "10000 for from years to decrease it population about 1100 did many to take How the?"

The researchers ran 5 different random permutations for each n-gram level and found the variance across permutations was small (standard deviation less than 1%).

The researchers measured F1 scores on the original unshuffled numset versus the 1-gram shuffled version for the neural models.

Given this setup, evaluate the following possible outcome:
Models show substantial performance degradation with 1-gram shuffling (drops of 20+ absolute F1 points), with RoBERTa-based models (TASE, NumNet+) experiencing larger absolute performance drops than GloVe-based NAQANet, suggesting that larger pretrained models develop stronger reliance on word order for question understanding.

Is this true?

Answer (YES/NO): NO